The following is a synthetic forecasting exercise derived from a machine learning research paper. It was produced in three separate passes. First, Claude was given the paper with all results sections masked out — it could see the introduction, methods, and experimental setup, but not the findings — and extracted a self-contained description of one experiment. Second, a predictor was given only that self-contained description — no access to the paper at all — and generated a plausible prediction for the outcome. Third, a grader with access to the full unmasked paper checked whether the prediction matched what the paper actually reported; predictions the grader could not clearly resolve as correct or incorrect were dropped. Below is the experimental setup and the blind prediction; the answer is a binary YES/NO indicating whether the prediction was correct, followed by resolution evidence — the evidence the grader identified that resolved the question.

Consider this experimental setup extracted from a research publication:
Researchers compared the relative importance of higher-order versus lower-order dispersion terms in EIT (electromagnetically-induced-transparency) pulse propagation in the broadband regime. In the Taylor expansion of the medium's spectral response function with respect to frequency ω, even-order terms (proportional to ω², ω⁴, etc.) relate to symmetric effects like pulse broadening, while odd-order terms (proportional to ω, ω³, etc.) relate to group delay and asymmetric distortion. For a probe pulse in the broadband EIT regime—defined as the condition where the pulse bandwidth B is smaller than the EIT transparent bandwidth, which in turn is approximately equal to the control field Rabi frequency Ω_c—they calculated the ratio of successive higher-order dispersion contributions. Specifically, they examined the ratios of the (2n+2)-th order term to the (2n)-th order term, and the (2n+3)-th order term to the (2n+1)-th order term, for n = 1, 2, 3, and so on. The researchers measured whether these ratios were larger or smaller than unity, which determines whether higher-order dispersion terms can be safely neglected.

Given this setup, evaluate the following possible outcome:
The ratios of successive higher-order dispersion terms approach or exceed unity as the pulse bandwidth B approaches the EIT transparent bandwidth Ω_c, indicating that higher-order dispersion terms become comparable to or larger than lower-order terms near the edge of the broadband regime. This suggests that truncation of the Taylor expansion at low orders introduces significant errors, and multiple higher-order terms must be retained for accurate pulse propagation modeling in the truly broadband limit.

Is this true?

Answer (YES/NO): NO